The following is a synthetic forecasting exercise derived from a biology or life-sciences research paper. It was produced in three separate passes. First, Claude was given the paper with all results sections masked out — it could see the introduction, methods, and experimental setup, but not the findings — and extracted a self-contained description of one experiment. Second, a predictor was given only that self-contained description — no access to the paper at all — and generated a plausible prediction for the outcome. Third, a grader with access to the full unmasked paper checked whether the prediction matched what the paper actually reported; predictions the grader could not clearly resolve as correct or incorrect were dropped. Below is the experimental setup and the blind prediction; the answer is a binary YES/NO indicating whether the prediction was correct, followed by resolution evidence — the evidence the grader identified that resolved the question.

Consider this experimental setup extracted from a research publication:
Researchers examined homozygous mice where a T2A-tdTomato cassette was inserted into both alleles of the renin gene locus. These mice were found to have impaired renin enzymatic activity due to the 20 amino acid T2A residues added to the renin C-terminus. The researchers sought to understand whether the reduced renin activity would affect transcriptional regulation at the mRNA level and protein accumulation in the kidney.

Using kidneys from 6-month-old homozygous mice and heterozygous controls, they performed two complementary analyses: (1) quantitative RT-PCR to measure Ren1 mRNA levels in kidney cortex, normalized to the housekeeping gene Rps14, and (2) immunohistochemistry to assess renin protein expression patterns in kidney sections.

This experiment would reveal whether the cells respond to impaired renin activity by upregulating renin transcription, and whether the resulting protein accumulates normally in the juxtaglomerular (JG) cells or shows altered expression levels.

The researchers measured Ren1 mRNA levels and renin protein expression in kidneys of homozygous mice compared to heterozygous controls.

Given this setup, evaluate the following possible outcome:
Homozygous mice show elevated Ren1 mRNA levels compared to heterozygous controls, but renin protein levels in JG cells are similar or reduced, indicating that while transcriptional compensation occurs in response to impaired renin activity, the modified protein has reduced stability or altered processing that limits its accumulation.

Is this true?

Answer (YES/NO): YES